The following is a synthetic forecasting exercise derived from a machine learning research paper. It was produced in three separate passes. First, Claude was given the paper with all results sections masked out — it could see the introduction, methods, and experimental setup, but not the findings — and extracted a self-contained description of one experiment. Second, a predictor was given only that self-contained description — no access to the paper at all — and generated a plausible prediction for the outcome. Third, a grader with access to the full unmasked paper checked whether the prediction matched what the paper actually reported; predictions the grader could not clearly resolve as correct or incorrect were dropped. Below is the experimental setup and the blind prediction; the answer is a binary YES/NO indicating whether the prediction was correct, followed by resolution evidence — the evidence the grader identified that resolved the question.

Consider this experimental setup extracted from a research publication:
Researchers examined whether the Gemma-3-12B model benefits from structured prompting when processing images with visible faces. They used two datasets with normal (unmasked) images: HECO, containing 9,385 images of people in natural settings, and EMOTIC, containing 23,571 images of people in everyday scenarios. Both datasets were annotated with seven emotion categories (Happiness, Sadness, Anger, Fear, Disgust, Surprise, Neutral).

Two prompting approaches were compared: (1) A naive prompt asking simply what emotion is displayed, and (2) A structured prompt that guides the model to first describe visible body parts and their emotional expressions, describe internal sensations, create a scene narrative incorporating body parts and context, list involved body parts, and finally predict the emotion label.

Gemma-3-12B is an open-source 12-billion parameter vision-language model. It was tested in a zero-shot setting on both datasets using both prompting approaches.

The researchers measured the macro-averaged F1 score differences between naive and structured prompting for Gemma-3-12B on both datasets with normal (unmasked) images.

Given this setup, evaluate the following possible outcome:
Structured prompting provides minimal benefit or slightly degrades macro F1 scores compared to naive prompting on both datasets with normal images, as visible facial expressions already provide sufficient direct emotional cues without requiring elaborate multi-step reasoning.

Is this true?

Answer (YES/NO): YES